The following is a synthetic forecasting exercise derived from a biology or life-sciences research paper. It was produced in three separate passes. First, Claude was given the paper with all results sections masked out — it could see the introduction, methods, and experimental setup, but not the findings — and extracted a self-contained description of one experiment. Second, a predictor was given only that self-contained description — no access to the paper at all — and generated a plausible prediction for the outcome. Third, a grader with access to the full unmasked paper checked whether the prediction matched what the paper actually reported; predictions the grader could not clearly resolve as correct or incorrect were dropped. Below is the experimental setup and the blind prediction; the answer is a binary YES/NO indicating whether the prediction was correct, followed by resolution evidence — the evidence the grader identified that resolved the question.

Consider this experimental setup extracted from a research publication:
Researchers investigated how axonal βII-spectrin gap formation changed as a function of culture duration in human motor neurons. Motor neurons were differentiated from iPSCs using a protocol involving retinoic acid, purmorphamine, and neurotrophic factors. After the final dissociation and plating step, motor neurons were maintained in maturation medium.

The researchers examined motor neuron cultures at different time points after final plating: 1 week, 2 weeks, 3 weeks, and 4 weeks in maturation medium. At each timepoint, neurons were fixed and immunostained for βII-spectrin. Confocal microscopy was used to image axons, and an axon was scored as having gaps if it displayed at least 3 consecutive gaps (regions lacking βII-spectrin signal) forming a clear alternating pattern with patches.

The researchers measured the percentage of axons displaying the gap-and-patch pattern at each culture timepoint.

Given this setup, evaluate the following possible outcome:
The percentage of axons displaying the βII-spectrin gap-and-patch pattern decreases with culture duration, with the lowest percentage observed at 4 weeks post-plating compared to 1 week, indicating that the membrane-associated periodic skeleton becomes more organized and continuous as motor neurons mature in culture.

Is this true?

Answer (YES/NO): NO